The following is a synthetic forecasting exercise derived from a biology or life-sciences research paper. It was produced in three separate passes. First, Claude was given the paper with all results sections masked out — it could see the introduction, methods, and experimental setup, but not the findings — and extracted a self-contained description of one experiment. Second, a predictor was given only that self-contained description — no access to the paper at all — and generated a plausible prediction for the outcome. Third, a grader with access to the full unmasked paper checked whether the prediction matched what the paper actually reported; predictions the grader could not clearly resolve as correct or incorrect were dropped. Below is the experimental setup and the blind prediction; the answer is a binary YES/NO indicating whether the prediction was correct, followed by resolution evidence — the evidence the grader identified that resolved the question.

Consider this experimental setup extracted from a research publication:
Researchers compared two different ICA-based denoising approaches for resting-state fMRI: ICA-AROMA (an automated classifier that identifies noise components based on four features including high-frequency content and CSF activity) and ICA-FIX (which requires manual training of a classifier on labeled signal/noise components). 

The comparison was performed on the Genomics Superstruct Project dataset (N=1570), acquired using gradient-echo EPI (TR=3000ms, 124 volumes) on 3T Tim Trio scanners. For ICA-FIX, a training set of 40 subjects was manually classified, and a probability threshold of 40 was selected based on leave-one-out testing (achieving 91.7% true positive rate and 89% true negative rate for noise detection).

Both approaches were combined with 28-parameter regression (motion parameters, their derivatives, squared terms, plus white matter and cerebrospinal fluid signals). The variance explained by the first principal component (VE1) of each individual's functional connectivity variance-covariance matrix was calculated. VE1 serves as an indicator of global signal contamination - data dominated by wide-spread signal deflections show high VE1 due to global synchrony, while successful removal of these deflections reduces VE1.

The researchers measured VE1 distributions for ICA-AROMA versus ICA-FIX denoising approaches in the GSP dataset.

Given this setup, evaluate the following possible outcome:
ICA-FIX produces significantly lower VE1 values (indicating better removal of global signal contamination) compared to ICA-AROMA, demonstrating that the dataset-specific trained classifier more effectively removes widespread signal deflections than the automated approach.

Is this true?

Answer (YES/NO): NO